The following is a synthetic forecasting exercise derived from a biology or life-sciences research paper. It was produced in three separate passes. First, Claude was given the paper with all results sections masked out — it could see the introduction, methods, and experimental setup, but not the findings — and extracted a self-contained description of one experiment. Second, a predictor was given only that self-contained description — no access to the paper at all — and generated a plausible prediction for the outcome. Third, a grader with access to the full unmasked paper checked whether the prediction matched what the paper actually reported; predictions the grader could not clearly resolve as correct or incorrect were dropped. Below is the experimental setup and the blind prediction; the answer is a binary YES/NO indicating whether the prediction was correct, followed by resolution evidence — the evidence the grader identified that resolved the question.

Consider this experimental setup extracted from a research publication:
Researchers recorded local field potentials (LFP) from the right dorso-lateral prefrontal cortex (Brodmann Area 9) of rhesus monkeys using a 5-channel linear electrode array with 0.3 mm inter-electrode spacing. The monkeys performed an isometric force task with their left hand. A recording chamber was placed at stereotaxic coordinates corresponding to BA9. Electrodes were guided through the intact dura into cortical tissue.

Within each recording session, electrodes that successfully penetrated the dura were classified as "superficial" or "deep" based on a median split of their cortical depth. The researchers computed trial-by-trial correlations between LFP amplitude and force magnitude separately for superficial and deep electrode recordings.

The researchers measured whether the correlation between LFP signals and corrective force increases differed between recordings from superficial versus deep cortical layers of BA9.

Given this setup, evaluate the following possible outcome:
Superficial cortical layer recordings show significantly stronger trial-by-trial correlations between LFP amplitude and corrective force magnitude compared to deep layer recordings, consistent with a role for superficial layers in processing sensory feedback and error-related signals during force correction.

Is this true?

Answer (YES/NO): NO